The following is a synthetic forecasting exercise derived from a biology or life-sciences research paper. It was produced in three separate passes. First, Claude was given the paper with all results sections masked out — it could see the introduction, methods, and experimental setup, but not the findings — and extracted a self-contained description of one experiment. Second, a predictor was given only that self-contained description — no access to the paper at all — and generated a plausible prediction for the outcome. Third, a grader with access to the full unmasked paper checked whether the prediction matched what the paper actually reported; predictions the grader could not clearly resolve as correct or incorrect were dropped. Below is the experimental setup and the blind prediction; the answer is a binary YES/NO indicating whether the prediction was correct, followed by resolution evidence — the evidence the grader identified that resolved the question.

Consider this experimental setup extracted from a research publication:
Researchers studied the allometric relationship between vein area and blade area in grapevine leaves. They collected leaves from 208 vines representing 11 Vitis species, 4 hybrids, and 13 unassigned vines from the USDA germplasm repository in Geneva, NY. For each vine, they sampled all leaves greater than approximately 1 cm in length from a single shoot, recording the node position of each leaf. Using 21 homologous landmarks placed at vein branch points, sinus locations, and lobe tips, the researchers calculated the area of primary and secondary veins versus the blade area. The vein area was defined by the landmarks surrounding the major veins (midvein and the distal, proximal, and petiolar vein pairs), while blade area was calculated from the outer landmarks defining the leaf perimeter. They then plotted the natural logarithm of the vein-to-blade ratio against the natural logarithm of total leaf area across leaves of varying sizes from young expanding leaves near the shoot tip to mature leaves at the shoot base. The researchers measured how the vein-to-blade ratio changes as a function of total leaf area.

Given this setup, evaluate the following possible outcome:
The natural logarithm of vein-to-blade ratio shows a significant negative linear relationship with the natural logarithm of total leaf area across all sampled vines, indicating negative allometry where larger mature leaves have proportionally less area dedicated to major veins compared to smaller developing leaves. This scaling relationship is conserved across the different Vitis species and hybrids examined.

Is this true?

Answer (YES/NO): YES